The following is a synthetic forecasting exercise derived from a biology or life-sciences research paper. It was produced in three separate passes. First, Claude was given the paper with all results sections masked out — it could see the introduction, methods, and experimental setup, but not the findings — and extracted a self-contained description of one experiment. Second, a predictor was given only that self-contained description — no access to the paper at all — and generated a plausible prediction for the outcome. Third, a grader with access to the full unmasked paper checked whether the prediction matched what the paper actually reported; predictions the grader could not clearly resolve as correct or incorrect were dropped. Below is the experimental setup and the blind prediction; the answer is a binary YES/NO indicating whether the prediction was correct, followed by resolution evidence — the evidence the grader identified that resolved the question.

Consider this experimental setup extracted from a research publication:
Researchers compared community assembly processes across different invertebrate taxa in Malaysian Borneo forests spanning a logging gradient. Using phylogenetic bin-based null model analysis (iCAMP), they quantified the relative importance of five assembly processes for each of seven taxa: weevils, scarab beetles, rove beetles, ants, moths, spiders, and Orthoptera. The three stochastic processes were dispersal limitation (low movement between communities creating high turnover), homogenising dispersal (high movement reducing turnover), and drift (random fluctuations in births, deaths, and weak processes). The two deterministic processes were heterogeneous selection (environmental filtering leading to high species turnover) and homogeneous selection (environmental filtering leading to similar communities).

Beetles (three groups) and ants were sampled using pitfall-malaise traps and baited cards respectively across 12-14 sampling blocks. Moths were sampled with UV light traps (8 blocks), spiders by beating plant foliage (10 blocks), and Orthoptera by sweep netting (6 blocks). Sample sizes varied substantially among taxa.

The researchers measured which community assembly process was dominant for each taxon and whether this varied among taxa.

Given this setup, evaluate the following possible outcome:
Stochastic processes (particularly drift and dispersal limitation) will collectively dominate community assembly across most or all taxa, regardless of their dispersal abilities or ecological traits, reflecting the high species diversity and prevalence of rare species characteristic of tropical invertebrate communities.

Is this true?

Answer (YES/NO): YES